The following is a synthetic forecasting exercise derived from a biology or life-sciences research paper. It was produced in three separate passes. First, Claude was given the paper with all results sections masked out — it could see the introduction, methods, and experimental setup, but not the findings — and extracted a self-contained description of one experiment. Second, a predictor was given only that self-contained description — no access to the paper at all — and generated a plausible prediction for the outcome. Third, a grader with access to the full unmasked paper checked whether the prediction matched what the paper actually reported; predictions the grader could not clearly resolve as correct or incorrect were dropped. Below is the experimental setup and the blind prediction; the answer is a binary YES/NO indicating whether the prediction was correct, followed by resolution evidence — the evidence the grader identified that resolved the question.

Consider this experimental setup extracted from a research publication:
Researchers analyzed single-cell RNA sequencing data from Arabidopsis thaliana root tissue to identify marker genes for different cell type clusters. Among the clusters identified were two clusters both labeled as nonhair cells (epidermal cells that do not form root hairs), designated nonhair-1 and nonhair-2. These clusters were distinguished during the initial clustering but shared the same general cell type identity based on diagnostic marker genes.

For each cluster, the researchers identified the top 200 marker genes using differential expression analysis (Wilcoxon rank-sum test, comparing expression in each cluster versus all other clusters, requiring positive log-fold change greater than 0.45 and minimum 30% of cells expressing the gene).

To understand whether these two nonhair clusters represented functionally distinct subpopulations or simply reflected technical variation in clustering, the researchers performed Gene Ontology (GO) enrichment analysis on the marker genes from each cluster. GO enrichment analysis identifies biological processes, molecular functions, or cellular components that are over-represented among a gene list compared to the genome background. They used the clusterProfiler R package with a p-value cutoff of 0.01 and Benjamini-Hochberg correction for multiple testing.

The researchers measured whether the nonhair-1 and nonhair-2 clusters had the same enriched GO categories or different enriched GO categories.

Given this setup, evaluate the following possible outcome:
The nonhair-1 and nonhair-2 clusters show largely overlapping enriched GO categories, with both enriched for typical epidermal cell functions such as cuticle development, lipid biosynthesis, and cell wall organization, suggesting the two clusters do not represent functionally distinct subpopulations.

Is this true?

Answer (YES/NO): NO